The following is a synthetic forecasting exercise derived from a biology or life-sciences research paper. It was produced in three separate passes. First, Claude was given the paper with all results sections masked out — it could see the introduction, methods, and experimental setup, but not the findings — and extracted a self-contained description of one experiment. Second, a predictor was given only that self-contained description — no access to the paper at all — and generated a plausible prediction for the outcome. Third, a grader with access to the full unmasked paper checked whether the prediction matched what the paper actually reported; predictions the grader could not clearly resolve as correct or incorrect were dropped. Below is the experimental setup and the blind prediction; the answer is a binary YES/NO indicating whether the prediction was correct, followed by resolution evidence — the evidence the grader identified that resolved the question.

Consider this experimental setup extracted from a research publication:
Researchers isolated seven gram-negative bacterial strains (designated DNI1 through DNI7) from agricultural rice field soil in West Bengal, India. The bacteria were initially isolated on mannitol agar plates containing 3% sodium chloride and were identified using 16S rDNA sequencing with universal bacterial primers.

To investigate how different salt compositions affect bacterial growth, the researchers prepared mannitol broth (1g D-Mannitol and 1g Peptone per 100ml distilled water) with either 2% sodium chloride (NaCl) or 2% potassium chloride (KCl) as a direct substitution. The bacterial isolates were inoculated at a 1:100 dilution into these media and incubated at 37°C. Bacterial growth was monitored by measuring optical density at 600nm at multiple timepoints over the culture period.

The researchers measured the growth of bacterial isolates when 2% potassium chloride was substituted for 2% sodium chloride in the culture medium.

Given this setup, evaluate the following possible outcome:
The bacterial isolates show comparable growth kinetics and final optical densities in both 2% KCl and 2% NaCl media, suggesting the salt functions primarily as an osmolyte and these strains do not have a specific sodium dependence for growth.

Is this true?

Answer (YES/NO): NO